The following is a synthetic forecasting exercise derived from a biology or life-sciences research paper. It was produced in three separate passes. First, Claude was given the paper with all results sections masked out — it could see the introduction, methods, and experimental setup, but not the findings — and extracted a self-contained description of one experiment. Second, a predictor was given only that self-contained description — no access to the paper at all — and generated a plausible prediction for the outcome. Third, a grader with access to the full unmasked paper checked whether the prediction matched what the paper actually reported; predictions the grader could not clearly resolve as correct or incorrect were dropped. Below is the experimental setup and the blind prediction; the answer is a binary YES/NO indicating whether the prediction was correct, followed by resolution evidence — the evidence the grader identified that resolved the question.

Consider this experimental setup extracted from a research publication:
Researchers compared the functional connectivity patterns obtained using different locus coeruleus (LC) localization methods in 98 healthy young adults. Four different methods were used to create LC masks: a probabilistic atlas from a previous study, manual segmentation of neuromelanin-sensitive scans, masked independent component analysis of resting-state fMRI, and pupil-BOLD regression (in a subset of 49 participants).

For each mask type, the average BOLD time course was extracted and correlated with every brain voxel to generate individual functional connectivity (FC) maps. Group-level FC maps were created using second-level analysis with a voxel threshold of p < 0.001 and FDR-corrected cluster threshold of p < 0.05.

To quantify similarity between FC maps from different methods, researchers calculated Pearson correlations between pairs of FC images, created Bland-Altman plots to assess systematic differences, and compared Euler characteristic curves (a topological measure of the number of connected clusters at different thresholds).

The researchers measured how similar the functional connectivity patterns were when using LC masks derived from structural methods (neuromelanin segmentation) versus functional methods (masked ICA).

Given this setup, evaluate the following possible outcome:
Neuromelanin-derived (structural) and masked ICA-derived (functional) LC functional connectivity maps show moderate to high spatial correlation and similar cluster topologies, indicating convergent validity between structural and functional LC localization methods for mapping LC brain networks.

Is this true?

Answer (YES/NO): YES